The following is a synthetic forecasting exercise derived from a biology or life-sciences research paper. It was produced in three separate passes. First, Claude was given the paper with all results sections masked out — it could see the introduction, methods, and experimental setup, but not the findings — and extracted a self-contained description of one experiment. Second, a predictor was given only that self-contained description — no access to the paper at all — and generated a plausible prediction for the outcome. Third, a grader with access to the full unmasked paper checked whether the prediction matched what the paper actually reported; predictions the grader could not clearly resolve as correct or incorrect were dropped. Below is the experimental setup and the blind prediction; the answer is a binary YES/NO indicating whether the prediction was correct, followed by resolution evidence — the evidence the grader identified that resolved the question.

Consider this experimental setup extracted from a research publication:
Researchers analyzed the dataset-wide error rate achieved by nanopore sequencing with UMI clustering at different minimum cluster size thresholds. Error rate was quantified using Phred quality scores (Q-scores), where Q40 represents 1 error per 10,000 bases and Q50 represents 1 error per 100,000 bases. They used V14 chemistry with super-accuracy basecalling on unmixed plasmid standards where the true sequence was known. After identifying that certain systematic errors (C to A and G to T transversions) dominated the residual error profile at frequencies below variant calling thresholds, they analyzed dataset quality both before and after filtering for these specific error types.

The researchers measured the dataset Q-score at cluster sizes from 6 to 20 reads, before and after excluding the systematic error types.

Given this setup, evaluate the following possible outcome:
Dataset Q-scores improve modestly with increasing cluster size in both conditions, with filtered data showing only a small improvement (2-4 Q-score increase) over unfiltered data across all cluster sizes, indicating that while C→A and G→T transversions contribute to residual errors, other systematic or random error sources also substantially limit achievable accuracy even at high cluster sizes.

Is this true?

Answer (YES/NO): NO